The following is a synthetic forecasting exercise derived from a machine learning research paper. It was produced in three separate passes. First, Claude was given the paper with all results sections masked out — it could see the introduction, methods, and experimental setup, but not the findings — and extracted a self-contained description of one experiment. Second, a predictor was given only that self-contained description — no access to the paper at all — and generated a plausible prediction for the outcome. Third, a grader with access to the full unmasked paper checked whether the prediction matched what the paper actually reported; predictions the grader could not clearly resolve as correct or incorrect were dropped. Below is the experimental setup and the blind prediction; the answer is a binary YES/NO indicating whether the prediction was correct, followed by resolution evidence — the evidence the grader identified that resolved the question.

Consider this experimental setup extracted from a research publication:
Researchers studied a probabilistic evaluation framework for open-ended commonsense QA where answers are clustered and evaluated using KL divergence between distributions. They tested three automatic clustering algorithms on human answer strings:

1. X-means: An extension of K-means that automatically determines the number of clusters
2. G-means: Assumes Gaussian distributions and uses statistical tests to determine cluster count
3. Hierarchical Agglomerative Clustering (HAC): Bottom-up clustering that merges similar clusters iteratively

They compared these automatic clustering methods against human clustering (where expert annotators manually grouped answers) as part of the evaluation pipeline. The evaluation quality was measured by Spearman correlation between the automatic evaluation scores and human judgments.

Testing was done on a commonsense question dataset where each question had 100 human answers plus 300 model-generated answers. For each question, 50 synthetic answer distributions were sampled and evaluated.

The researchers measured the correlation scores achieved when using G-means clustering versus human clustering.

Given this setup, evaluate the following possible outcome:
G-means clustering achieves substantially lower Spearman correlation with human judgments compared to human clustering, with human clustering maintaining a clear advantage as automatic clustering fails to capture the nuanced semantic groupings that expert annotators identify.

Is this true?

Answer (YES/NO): NO